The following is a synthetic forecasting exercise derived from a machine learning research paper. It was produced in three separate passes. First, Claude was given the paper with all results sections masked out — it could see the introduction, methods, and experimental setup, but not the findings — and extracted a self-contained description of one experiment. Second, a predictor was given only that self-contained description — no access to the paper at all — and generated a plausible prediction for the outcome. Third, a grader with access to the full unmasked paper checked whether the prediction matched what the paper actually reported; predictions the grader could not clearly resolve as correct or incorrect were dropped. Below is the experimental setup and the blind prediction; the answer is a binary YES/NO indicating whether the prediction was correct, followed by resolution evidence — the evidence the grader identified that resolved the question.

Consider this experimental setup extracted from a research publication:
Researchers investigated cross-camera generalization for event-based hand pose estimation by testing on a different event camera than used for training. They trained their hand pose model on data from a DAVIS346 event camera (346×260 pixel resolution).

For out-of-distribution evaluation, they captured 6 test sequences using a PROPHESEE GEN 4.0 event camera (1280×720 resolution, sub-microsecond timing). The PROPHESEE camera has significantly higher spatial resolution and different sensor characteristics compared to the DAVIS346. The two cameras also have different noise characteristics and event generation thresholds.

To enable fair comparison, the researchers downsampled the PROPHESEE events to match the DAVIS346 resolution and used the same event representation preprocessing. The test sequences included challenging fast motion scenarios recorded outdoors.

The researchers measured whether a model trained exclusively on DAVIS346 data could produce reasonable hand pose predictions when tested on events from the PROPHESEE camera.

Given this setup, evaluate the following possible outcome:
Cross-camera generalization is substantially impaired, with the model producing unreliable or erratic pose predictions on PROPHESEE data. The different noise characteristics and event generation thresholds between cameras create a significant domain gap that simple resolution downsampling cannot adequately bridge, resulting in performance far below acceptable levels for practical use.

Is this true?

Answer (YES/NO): NO